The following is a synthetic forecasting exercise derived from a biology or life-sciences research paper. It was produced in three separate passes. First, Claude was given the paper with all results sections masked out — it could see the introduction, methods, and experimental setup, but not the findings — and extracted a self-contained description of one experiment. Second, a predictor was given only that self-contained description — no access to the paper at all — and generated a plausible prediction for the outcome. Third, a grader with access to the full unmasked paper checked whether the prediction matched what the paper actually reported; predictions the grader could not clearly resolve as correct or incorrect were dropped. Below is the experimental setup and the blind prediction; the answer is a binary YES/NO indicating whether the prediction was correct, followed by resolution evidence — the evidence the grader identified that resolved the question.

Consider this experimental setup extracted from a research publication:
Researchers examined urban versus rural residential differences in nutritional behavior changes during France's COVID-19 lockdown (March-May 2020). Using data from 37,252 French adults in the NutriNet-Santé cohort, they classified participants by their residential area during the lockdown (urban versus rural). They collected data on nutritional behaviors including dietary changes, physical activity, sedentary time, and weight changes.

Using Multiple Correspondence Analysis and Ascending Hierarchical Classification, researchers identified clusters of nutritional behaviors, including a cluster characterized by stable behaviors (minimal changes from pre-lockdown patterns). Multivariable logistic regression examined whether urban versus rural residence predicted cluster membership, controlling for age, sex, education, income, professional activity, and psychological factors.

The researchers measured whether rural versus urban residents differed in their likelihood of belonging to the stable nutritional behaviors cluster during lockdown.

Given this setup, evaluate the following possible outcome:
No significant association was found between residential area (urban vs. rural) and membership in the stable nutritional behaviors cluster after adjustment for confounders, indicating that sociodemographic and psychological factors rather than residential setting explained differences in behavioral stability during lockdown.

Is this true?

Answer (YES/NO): NO